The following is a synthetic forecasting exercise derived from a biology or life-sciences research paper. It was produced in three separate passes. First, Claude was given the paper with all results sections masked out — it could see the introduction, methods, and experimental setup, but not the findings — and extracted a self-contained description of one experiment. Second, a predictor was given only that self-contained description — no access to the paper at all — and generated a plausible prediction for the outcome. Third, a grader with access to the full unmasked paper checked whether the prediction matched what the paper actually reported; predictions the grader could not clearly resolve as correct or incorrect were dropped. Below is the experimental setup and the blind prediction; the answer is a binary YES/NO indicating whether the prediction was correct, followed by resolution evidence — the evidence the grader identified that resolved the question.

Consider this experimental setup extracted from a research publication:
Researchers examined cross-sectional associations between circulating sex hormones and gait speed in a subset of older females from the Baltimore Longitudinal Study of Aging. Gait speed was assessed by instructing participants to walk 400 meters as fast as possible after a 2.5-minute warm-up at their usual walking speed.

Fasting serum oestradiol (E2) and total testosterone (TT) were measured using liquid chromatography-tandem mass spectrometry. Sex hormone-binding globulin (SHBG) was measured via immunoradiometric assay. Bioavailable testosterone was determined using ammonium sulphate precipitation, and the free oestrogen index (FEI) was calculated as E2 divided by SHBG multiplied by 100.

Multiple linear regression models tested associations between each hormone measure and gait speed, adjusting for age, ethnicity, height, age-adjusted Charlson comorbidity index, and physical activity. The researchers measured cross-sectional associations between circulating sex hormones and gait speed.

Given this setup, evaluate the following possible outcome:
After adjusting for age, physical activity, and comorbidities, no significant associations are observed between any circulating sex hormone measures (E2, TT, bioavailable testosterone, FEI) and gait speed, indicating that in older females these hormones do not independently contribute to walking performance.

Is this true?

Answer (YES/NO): NO